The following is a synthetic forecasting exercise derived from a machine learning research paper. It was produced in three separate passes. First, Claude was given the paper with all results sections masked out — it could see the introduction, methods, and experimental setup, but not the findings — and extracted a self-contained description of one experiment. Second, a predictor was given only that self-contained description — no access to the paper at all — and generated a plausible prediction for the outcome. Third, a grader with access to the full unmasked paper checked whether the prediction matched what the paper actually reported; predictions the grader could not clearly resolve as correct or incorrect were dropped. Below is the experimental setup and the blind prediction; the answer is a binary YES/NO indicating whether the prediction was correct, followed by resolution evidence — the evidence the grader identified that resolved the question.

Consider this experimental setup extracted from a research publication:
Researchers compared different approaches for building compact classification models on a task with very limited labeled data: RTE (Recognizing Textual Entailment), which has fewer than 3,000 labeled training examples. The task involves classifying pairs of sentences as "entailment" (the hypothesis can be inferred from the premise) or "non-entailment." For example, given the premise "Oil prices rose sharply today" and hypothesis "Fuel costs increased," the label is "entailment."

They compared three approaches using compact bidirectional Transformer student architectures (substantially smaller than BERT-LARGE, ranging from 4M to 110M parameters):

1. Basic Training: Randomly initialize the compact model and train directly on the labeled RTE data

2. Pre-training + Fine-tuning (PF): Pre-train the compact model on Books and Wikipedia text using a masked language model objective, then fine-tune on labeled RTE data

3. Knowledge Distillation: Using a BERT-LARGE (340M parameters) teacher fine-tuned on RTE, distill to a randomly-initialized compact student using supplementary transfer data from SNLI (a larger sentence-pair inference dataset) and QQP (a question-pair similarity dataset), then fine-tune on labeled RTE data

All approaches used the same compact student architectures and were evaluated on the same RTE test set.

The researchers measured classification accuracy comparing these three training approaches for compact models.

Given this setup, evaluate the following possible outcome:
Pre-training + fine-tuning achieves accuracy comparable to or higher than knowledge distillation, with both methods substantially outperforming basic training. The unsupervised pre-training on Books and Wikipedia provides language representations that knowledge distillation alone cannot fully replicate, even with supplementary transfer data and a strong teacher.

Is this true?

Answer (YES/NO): YES